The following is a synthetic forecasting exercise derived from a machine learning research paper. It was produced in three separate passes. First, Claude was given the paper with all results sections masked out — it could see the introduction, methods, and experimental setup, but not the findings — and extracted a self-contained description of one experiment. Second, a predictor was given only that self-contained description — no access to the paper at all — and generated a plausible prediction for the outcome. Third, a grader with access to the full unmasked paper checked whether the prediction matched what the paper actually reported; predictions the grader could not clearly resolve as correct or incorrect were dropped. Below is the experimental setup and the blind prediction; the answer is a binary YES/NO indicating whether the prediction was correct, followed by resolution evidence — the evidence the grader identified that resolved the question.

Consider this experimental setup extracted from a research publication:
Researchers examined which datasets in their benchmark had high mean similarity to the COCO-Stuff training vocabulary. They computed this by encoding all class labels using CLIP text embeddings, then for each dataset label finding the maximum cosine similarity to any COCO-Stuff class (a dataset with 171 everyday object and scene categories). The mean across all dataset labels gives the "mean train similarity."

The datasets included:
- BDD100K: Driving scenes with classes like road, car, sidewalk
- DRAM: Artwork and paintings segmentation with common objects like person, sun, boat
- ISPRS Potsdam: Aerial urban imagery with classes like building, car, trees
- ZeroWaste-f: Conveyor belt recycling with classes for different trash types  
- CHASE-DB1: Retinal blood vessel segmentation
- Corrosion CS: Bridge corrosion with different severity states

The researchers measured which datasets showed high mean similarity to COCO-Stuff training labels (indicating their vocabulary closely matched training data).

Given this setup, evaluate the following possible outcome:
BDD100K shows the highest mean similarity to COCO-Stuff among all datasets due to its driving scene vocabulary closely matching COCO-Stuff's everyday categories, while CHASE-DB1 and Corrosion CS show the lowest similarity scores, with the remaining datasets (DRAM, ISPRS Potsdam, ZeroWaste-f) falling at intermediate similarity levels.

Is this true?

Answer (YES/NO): NO